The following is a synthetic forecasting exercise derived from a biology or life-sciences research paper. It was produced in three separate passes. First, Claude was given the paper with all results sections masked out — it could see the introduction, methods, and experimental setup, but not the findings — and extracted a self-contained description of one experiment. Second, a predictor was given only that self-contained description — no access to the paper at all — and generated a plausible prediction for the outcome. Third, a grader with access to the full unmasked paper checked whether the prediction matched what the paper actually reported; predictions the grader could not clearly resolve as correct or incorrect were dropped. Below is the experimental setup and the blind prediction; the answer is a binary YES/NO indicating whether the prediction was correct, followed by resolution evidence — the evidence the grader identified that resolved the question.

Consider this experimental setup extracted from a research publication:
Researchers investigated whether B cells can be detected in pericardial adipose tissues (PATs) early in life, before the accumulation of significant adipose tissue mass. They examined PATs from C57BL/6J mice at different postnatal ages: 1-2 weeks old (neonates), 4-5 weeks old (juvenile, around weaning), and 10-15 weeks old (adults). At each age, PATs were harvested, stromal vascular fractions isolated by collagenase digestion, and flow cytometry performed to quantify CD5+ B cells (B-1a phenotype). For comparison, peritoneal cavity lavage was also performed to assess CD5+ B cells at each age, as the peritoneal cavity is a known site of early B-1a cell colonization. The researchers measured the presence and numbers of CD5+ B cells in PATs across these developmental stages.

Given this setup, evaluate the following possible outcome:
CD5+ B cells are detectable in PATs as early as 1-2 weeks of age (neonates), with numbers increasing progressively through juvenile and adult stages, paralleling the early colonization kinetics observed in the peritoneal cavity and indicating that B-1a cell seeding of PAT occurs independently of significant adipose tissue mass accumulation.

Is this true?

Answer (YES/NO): NO